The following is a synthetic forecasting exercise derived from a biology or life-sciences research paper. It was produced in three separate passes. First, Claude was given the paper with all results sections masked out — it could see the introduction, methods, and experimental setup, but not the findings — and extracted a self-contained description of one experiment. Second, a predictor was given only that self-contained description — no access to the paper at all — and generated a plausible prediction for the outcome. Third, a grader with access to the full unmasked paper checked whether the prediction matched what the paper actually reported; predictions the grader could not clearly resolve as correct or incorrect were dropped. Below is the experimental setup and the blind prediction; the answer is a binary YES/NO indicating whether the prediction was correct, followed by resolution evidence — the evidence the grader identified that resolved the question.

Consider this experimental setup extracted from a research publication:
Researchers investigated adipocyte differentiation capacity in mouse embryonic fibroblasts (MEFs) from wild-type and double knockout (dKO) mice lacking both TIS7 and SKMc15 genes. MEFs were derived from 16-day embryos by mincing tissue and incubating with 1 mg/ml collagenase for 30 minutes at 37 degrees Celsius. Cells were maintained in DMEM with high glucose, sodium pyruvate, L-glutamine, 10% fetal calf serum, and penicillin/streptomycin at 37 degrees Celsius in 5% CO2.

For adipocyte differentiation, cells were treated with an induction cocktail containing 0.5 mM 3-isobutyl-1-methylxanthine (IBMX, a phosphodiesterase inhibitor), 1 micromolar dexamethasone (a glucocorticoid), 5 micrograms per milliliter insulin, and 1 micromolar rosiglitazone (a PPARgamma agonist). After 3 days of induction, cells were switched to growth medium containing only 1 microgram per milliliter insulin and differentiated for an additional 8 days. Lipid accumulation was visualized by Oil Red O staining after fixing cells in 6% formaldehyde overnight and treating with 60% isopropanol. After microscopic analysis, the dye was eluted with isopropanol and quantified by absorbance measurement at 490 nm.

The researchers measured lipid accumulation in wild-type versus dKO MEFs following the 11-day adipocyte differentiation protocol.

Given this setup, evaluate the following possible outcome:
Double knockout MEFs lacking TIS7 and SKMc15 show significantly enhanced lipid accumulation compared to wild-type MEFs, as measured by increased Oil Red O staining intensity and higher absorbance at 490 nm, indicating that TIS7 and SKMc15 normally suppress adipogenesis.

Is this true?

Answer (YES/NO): NO